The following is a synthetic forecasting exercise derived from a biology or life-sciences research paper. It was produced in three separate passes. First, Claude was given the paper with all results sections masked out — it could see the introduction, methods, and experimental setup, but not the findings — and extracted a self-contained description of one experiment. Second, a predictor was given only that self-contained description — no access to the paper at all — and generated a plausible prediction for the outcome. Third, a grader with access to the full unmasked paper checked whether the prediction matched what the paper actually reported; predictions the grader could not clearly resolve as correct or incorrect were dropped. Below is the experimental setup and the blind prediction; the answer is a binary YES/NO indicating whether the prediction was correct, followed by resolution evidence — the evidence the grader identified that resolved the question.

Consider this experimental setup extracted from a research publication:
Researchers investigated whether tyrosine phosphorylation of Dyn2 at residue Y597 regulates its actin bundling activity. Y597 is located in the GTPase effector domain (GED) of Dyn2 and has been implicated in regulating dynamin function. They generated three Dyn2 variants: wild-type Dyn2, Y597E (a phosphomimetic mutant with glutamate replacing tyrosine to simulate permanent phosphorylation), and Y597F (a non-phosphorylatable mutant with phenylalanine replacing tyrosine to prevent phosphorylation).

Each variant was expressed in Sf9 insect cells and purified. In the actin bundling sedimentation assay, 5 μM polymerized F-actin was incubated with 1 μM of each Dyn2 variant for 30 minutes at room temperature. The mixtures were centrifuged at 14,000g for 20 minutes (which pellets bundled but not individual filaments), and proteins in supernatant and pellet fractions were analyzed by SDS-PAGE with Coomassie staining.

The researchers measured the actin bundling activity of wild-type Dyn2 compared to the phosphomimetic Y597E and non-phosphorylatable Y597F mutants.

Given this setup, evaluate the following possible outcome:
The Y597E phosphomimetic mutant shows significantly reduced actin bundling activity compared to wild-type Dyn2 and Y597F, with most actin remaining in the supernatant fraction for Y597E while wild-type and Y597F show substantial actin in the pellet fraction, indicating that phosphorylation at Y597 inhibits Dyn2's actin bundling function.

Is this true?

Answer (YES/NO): NO